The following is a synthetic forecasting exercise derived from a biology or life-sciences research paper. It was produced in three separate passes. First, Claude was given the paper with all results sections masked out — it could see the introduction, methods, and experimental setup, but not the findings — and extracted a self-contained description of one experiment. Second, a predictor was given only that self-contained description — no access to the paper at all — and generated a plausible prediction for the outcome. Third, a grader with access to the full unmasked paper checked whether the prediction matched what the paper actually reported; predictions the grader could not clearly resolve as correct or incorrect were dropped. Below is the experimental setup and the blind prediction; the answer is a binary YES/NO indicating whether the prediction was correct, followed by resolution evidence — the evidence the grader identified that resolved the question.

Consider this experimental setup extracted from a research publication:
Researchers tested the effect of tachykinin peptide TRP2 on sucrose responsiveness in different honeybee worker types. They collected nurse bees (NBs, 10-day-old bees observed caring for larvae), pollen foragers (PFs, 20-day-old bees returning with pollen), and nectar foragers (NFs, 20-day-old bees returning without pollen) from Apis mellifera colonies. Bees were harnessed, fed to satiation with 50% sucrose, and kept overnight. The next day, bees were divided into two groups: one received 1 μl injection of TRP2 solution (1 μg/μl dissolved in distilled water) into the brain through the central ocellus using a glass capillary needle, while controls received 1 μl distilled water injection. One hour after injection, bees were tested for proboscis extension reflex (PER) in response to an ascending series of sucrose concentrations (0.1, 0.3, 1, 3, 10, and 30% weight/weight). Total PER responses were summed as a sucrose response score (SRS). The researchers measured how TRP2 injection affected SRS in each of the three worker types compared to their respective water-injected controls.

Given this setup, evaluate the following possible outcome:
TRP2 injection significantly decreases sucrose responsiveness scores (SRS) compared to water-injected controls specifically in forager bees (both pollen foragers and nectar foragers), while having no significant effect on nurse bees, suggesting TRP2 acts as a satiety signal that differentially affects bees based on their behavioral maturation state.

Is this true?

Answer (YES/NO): YES